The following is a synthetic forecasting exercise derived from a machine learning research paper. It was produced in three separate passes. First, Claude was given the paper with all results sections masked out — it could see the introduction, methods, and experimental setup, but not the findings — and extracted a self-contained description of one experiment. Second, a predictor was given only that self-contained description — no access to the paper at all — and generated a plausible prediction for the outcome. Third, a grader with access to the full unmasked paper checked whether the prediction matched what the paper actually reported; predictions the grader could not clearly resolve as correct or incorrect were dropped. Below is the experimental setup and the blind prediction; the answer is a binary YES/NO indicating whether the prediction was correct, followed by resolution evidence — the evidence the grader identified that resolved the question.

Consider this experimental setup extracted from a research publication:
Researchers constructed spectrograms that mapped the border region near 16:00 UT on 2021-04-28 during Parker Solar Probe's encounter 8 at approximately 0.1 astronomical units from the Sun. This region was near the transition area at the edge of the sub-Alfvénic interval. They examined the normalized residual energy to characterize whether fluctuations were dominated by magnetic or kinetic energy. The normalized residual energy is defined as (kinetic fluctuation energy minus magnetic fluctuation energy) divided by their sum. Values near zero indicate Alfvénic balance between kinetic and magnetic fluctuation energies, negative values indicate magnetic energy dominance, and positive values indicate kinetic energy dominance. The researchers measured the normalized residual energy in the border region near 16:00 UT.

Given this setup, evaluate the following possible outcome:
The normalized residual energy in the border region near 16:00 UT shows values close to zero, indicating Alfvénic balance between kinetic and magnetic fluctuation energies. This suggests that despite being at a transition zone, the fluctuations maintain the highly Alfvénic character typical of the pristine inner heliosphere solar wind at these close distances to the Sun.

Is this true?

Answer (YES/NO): NO